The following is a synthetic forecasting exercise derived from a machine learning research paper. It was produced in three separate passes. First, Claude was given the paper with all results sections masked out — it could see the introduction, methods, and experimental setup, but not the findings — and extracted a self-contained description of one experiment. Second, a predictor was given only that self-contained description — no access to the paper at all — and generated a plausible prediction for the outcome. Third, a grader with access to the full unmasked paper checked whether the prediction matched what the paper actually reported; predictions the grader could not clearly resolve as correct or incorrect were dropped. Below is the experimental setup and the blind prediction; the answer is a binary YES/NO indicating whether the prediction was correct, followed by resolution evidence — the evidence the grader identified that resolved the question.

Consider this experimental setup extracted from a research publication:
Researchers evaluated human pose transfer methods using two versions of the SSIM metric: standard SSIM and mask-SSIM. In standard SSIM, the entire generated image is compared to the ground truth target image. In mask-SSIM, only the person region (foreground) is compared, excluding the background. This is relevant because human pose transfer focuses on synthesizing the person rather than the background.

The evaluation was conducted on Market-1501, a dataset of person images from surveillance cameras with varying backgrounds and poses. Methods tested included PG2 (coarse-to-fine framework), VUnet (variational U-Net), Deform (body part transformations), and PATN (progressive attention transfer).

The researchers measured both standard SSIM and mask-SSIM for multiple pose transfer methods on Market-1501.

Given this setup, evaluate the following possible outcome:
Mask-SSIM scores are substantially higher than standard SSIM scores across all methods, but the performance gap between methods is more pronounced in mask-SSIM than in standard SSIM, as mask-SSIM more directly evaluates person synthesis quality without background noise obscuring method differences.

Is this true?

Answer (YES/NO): NO